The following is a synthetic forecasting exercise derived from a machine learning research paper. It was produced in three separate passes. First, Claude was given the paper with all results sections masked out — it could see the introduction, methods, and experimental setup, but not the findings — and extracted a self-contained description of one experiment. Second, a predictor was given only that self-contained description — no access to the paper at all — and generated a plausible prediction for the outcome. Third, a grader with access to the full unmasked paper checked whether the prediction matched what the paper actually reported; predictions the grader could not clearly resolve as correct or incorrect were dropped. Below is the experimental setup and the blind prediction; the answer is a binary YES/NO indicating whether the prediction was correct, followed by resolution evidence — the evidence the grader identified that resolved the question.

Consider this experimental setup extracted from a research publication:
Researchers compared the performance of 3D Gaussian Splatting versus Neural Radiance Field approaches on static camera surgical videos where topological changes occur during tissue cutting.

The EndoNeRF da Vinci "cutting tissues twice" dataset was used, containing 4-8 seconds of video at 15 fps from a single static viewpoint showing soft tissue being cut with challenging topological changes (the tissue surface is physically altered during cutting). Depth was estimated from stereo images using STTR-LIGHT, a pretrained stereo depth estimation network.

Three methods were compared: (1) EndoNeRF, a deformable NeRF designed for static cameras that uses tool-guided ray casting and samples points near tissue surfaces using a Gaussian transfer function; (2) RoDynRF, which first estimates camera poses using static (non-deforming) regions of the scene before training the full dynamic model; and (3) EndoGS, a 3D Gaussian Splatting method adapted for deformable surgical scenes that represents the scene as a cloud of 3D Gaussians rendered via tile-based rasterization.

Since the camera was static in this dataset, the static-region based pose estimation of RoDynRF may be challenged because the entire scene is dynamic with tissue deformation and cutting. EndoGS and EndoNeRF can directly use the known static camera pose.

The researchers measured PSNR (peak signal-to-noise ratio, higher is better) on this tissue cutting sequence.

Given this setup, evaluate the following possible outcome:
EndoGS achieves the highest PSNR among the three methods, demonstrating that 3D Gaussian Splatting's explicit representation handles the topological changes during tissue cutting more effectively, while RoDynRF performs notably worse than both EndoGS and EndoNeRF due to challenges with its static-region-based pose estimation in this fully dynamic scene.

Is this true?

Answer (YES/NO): YES